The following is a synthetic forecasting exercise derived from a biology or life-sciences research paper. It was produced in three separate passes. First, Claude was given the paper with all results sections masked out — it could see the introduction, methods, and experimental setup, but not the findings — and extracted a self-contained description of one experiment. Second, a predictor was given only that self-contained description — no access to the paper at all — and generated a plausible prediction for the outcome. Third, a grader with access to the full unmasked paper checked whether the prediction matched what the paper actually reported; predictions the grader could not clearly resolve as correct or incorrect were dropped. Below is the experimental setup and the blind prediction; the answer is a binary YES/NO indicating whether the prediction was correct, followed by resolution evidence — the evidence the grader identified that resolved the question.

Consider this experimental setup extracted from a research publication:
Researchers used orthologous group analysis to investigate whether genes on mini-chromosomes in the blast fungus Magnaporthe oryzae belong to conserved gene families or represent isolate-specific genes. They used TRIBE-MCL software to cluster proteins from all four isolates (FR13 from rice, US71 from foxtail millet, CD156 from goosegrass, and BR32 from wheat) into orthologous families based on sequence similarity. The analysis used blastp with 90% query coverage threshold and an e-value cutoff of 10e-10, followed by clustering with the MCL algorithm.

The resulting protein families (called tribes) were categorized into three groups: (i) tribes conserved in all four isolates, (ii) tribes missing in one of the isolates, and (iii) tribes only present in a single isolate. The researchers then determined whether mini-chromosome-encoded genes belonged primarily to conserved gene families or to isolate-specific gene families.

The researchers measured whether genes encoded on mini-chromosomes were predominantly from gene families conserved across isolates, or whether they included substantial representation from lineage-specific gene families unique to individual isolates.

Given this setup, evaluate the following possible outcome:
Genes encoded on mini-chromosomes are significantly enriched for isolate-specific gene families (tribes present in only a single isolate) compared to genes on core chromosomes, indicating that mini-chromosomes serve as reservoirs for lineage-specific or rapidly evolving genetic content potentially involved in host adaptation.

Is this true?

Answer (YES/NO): NO